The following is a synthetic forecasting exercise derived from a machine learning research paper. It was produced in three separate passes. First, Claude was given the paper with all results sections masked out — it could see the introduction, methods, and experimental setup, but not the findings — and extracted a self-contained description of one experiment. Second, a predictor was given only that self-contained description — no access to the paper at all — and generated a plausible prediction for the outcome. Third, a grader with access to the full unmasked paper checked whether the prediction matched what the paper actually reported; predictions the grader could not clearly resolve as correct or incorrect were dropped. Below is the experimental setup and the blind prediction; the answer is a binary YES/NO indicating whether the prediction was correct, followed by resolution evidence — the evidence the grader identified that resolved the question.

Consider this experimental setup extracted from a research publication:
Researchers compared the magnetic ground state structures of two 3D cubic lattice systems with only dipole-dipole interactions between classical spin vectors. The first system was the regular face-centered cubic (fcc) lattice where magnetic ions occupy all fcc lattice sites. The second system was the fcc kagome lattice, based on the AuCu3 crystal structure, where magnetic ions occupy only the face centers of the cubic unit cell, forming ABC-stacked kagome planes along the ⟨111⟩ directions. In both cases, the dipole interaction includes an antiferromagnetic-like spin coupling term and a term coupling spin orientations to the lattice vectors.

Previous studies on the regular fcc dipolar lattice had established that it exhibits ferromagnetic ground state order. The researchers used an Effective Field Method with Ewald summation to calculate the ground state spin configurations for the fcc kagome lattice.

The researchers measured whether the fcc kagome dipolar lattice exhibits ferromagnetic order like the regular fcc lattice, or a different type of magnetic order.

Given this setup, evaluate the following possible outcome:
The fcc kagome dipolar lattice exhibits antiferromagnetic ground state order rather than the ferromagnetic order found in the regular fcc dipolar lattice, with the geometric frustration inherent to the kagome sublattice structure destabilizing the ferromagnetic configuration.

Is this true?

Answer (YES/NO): NO